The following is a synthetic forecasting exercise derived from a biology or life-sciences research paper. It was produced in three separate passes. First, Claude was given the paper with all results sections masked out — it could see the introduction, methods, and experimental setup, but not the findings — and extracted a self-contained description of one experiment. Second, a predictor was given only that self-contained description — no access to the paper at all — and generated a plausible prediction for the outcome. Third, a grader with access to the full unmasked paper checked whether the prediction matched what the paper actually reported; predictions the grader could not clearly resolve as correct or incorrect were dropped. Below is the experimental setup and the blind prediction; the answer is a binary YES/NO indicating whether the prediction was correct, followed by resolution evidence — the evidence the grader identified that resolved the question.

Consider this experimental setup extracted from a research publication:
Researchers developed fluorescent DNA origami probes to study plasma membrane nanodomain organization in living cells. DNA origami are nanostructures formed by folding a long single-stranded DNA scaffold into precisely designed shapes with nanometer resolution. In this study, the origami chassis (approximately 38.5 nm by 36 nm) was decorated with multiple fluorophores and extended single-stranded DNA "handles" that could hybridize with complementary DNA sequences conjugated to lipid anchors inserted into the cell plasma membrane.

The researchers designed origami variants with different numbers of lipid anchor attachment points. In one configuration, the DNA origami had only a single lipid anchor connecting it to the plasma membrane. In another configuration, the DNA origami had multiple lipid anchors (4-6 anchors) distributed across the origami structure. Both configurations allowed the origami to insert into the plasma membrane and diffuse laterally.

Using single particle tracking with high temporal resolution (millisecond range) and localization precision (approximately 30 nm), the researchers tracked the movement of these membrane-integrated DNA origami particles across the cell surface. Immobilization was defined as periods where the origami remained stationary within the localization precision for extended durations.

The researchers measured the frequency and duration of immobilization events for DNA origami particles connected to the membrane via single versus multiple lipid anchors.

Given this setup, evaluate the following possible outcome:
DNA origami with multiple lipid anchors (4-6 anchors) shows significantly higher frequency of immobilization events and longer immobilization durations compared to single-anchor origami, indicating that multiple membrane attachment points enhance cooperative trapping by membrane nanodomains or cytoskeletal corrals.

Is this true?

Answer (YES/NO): YES